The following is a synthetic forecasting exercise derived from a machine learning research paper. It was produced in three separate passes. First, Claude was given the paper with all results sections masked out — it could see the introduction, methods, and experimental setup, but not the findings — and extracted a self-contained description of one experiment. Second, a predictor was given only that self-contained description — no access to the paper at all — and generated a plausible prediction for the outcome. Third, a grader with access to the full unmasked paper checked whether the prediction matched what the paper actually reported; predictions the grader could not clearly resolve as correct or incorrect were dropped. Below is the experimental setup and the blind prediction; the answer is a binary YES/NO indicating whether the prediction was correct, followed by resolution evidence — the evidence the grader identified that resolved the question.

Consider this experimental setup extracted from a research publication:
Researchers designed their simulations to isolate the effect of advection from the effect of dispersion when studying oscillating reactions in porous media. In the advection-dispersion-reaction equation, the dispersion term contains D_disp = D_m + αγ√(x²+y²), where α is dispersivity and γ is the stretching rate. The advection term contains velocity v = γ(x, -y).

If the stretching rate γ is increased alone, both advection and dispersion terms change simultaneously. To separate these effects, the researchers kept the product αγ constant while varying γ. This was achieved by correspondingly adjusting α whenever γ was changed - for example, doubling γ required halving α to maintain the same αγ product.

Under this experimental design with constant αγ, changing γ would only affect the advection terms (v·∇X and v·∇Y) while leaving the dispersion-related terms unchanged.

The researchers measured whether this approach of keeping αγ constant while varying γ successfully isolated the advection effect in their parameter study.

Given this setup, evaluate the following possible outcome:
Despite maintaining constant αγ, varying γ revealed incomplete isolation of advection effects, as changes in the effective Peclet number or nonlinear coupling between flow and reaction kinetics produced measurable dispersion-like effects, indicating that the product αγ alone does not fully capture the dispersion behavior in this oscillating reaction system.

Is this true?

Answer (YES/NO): NO